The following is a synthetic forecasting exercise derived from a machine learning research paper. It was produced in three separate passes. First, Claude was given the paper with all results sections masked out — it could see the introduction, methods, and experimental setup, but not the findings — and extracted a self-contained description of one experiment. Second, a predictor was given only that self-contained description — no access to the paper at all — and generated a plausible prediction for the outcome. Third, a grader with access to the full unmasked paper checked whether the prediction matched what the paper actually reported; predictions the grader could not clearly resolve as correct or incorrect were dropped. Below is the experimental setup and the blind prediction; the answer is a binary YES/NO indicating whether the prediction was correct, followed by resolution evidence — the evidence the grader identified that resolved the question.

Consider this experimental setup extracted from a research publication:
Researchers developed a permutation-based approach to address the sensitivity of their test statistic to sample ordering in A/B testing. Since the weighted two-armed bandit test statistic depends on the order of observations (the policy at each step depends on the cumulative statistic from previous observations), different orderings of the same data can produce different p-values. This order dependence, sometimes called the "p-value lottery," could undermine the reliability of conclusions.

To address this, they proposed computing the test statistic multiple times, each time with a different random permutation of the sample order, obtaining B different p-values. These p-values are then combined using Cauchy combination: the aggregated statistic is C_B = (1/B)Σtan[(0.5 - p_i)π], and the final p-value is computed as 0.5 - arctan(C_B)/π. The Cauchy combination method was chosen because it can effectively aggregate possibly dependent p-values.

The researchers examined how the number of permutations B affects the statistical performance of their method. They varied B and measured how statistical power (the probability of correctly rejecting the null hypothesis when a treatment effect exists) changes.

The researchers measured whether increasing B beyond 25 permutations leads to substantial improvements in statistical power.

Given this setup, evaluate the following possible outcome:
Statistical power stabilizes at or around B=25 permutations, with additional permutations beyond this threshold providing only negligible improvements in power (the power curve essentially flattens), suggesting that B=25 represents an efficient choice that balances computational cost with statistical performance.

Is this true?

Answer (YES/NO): YES